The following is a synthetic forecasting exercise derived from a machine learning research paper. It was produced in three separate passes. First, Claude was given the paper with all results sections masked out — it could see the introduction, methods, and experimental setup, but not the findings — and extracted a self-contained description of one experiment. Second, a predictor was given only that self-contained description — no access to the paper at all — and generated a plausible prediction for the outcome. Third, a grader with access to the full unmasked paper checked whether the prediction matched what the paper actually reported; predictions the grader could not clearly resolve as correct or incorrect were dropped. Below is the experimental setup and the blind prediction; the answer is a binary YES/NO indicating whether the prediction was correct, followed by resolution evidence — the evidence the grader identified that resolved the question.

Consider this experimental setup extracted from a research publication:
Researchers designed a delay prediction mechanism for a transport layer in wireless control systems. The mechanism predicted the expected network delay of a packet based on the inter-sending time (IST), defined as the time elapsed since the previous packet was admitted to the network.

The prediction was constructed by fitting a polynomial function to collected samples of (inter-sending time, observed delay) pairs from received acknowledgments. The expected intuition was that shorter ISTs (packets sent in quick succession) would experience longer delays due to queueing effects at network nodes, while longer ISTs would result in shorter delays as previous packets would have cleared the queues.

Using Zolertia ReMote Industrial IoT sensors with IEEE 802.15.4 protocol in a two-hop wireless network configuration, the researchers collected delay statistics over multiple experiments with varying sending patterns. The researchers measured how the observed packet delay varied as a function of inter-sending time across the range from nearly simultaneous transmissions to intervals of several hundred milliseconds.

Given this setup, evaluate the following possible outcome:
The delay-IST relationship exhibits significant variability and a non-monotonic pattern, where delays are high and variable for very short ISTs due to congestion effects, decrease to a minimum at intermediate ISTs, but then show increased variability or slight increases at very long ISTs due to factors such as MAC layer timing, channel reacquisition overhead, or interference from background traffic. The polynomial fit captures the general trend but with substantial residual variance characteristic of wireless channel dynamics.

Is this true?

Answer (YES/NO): NO